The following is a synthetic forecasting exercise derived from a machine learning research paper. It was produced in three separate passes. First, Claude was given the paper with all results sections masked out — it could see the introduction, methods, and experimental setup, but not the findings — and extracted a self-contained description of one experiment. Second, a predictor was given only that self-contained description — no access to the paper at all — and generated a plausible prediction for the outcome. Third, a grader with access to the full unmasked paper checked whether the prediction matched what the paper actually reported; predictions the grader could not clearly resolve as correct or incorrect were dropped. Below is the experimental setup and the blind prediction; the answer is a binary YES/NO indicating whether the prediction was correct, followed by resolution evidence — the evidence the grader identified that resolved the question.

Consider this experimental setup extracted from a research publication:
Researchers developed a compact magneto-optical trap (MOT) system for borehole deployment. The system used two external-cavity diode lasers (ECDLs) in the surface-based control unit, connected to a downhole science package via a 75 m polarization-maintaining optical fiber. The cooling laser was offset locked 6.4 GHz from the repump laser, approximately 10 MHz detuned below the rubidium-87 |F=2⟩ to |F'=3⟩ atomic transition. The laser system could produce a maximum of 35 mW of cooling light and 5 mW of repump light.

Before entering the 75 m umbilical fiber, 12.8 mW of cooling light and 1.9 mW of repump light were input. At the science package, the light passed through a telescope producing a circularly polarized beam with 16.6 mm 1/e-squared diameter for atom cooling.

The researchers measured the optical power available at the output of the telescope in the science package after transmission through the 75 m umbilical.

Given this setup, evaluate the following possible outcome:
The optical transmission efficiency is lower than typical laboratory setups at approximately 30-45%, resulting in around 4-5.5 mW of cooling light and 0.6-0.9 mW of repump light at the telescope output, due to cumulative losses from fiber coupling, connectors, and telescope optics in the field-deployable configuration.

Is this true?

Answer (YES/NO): NO